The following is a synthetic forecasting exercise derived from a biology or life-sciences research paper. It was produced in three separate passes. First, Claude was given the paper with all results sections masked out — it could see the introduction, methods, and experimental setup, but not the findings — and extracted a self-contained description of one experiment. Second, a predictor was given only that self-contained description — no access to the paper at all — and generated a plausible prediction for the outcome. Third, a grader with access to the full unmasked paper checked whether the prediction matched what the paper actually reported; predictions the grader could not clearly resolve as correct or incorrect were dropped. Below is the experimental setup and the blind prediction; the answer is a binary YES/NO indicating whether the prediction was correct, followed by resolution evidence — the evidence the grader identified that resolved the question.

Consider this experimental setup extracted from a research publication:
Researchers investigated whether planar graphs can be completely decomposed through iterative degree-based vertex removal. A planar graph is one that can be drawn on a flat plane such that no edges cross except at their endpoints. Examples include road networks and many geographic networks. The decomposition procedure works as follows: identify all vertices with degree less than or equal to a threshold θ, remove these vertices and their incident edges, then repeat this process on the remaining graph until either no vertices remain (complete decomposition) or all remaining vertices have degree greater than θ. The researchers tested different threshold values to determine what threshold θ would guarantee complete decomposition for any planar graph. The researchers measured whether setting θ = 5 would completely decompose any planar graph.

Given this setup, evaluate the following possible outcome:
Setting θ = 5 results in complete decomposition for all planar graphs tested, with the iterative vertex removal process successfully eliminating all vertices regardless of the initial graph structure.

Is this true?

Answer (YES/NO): YES